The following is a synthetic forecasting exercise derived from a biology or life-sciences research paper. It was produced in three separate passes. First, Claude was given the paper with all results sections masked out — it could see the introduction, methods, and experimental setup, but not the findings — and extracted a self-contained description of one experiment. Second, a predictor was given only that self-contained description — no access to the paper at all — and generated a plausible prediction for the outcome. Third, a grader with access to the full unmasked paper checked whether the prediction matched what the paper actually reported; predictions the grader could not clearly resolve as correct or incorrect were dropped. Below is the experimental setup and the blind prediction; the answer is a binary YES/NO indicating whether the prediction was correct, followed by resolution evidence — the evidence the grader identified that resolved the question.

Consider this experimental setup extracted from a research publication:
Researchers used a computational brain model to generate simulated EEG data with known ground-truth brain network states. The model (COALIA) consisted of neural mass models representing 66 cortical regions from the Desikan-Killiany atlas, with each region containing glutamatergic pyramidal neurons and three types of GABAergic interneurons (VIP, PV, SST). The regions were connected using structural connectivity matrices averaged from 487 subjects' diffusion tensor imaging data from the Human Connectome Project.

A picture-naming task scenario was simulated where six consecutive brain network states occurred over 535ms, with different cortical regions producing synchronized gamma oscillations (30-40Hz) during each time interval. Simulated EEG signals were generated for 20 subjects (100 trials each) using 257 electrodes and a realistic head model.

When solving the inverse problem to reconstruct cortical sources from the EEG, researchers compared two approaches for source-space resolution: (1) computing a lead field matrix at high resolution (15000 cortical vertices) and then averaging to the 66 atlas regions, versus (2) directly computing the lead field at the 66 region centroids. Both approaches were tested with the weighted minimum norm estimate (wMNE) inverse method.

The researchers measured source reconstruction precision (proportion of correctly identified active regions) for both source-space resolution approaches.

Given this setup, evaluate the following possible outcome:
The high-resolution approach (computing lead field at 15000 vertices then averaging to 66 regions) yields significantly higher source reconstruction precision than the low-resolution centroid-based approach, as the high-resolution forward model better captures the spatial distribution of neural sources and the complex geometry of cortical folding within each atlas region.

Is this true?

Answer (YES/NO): NO